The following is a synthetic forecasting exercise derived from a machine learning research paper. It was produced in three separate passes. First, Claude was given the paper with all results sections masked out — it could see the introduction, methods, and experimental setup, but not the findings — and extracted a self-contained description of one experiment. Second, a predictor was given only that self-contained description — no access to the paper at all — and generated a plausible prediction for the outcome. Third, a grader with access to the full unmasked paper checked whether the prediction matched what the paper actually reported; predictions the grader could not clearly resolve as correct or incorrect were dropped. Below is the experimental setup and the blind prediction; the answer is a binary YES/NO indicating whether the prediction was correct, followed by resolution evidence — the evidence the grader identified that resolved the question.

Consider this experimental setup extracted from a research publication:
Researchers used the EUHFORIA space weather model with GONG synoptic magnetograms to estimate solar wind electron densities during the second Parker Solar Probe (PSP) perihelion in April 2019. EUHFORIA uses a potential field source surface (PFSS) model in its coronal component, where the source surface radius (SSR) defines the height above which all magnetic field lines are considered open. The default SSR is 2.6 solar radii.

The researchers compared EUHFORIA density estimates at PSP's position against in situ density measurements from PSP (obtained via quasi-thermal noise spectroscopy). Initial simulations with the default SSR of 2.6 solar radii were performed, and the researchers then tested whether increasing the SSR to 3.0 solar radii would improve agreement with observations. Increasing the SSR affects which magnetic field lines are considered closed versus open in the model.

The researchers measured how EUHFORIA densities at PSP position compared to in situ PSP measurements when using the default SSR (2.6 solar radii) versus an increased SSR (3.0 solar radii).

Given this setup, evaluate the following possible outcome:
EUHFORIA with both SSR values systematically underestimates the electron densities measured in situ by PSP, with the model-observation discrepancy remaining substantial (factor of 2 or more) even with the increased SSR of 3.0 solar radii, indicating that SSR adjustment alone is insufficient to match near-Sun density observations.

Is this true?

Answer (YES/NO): NO